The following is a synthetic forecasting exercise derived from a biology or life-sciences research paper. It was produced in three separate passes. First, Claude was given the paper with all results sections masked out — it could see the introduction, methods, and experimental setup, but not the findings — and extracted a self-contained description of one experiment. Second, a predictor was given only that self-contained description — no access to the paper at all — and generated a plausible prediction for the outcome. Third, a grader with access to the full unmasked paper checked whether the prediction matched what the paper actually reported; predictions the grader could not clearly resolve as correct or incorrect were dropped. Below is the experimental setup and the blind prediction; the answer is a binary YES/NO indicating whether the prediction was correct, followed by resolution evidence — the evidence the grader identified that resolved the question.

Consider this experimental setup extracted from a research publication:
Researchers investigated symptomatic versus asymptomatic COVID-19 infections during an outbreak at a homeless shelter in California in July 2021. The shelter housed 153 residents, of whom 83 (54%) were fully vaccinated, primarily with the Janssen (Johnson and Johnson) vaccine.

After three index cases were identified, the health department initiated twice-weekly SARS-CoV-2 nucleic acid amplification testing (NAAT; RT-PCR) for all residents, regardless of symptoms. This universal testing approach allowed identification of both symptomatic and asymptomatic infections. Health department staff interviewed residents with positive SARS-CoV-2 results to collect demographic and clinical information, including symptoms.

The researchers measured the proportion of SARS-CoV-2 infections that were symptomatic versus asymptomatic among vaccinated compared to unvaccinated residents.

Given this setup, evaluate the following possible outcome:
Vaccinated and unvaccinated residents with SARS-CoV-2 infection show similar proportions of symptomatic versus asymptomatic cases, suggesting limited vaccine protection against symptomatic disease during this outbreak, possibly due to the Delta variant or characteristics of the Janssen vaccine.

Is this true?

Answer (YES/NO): NO